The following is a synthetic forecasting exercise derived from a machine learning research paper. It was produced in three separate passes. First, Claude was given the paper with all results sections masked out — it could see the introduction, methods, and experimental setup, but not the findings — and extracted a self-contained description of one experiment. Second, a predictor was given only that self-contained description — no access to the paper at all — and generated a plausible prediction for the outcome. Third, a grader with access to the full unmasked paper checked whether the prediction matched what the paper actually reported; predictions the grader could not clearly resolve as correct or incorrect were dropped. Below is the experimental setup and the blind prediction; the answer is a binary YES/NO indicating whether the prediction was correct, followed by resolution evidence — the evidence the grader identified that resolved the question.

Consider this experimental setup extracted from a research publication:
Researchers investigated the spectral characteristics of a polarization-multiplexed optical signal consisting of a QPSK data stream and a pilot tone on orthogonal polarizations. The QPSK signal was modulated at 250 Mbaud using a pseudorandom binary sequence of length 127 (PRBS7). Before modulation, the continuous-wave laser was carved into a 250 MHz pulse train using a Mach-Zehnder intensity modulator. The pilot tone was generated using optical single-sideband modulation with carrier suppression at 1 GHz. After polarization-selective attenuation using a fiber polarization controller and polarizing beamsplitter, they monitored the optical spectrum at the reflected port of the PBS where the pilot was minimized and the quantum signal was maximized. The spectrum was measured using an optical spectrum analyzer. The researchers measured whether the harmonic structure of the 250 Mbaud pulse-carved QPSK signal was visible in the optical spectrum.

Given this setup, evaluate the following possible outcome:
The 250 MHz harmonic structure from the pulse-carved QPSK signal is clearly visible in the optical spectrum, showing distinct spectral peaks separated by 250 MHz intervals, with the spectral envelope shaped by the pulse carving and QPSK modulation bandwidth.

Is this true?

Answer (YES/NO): YES